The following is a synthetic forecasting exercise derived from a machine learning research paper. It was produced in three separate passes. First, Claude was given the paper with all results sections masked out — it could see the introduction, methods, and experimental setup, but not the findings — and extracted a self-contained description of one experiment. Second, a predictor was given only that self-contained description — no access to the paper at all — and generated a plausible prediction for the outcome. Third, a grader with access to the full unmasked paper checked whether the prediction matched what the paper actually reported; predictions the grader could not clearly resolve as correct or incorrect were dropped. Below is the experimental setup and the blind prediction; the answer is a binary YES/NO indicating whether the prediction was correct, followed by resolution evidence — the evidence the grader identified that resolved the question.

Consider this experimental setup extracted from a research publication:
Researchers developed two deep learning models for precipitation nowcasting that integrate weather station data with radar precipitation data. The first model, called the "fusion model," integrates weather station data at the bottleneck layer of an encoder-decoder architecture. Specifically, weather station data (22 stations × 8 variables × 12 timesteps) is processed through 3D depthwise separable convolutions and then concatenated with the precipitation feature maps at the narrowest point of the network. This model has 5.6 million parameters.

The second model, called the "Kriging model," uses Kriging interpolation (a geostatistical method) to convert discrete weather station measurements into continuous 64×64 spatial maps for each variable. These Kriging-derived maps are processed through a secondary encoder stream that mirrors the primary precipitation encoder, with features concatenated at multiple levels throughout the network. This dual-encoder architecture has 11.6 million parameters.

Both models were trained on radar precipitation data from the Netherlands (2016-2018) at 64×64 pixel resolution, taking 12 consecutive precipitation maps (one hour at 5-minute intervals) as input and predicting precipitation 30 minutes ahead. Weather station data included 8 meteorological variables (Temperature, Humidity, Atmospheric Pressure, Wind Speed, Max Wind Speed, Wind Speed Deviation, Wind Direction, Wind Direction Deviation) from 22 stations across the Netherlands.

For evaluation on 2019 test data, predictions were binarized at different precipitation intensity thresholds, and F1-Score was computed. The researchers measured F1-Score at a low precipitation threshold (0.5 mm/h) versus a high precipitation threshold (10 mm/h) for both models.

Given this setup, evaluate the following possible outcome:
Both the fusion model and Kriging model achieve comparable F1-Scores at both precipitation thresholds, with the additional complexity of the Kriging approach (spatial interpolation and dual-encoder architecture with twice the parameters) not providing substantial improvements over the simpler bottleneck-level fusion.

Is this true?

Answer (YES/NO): NO